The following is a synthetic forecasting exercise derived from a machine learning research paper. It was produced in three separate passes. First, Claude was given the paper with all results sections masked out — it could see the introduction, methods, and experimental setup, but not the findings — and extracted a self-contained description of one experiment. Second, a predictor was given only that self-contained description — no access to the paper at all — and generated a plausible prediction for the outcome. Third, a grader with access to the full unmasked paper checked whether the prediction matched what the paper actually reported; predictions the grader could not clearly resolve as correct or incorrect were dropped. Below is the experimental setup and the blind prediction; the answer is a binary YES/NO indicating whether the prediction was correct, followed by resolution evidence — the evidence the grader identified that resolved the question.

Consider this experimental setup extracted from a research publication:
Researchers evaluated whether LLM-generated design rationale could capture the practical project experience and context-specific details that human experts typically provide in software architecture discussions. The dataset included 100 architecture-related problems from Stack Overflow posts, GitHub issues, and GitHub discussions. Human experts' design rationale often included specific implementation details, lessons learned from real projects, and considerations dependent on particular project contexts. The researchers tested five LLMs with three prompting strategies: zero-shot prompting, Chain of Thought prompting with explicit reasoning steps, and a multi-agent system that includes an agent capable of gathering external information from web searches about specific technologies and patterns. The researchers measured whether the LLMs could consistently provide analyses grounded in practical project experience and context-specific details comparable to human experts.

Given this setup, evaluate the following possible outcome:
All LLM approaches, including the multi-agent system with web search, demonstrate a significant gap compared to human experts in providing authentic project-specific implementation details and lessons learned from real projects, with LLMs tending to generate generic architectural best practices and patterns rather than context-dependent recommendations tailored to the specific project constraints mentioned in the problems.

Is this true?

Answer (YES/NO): YES